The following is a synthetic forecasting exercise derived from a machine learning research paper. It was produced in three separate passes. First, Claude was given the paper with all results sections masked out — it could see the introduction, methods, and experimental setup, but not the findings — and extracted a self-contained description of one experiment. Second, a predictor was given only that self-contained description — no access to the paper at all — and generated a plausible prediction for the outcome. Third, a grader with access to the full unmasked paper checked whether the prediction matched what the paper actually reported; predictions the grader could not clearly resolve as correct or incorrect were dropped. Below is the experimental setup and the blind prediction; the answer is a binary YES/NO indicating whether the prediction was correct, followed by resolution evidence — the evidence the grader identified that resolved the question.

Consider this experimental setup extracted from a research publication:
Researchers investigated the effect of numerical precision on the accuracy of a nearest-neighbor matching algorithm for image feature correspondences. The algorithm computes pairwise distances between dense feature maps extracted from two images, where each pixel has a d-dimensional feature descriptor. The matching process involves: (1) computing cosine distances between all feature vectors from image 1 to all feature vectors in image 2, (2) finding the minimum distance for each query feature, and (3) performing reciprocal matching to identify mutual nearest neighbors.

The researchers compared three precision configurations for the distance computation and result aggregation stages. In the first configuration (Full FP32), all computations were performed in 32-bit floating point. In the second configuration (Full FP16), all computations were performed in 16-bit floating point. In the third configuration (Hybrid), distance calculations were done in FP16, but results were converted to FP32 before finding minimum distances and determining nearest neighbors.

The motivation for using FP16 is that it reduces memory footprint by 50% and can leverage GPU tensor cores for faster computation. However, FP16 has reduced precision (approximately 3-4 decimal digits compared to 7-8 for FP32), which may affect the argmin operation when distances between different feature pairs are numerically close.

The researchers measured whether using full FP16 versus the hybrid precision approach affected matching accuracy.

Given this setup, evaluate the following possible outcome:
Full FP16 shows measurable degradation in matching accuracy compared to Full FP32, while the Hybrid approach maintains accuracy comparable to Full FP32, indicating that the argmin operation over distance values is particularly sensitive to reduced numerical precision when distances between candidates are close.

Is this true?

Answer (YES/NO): YES